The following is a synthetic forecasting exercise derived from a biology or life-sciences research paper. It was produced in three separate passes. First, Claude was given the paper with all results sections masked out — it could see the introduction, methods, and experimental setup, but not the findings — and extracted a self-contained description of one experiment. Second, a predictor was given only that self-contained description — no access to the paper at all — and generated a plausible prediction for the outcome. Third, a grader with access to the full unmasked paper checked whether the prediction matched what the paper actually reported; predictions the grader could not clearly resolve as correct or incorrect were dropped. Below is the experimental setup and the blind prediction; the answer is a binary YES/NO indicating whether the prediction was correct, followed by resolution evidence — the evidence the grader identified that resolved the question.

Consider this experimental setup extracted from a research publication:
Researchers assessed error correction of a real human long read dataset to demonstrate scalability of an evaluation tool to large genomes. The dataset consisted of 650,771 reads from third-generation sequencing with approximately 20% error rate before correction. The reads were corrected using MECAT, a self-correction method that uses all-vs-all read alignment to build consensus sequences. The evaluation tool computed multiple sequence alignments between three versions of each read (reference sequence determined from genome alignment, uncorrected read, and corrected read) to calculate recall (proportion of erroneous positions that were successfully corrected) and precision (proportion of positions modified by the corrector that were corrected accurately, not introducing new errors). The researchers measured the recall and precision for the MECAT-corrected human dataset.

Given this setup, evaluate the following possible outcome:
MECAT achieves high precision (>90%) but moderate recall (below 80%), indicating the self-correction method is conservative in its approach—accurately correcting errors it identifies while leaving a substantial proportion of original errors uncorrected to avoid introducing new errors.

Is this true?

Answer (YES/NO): NO